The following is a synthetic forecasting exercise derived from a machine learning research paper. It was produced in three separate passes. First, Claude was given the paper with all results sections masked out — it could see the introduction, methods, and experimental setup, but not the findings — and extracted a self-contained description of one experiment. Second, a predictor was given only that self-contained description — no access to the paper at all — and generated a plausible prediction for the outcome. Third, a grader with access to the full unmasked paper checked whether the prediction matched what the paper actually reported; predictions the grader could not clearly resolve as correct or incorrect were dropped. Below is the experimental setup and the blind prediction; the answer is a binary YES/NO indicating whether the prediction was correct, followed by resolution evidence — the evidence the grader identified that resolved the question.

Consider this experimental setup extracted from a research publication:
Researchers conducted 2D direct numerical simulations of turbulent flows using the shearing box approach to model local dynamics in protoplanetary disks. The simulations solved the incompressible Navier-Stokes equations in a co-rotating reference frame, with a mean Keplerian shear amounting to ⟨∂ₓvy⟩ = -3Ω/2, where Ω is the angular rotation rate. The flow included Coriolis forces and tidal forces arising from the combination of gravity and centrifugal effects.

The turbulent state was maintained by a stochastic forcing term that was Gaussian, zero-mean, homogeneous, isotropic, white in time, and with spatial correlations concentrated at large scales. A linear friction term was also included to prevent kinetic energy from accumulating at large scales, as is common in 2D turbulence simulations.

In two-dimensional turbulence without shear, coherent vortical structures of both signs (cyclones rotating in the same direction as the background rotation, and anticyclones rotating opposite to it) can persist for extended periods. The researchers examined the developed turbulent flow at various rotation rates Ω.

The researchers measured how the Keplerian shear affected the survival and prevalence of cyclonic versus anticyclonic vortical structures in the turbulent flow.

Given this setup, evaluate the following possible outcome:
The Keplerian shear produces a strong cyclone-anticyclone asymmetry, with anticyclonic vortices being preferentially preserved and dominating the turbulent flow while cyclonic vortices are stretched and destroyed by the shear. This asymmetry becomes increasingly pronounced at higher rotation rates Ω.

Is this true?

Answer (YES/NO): YES